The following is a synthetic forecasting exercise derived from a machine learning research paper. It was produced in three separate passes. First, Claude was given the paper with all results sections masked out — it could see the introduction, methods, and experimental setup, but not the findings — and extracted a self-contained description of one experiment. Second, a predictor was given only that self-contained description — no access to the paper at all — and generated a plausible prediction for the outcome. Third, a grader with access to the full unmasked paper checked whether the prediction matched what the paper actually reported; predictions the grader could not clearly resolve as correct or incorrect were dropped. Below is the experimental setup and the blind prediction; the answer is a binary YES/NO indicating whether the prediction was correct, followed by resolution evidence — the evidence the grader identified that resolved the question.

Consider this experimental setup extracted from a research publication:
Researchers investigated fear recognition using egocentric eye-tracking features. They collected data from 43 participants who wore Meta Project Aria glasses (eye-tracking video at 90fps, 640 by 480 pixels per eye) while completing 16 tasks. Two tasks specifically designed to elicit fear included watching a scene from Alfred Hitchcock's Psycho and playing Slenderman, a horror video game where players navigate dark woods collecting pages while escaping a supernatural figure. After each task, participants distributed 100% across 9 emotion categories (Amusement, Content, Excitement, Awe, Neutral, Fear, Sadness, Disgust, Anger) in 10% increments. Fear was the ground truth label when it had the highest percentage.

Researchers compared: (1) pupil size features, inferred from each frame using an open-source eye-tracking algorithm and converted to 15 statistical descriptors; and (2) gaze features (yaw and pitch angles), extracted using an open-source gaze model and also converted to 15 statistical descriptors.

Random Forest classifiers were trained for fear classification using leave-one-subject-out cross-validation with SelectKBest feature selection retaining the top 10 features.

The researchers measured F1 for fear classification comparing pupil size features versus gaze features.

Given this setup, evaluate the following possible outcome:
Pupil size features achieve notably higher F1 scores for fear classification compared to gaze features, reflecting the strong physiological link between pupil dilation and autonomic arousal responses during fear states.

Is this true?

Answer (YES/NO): YES